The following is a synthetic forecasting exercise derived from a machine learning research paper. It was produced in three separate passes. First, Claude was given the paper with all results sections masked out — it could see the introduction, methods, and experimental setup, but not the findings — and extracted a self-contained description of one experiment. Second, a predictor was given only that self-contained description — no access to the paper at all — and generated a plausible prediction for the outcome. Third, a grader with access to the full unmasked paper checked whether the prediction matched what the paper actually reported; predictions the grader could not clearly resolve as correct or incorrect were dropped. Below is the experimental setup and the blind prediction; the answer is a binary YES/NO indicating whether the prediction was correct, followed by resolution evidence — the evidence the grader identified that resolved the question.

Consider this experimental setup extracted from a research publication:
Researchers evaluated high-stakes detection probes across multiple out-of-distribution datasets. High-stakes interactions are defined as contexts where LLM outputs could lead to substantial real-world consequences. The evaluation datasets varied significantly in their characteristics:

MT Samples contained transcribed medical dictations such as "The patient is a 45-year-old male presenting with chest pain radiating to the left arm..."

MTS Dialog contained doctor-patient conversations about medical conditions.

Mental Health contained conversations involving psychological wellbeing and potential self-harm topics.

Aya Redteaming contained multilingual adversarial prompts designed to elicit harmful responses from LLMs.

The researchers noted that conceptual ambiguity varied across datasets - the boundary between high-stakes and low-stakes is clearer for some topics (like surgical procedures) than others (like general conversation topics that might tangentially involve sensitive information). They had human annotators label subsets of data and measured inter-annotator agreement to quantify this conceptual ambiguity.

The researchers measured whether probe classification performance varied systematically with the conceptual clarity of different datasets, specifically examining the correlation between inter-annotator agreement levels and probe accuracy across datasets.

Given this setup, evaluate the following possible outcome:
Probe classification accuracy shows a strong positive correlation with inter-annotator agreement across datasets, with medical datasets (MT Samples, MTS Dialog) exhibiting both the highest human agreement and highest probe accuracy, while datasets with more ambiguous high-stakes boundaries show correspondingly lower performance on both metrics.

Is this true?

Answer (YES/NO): NO